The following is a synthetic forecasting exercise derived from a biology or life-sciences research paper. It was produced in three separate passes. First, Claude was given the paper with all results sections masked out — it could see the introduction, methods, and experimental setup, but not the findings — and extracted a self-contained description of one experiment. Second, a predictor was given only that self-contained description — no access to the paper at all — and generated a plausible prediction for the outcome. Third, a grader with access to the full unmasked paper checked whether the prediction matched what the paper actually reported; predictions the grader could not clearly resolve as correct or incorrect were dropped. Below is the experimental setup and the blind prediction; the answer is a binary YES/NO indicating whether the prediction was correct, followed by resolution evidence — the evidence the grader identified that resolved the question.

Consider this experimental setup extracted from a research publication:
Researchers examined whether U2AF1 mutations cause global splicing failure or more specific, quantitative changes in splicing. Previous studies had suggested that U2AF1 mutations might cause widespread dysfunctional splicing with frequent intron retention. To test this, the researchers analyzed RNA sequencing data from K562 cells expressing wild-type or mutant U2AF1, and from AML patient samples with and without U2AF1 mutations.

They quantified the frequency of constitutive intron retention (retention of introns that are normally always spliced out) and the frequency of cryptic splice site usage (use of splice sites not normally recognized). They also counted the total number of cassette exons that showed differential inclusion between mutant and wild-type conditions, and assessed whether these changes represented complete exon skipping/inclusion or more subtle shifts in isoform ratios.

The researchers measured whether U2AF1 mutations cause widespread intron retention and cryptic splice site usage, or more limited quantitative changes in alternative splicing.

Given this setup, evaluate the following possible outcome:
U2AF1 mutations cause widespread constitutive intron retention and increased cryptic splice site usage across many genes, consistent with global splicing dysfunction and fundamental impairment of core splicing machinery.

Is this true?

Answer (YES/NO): NO